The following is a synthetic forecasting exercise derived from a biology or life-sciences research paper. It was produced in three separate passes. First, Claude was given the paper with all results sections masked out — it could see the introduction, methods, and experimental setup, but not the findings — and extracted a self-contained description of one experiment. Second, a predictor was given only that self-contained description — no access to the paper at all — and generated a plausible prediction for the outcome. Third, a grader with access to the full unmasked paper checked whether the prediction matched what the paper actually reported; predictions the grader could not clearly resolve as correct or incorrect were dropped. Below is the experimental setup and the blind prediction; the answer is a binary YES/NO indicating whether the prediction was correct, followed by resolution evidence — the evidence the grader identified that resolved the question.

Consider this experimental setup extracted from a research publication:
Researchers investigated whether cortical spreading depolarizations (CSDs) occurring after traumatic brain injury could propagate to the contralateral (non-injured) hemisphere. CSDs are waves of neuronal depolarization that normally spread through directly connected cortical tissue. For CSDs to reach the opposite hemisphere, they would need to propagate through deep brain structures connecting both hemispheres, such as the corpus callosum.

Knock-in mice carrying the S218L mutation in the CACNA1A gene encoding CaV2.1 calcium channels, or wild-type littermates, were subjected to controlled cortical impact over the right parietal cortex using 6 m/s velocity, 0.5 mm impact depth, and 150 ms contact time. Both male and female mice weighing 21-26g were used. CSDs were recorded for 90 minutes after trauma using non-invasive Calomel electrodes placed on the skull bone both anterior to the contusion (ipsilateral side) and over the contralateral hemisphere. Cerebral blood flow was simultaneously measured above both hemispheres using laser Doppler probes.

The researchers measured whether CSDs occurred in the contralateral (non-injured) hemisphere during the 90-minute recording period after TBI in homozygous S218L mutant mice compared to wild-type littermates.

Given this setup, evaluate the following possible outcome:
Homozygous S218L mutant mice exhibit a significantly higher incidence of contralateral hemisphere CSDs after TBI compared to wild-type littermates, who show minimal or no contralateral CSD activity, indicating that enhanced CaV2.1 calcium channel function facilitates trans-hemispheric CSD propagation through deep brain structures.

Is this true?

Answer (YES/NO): YES